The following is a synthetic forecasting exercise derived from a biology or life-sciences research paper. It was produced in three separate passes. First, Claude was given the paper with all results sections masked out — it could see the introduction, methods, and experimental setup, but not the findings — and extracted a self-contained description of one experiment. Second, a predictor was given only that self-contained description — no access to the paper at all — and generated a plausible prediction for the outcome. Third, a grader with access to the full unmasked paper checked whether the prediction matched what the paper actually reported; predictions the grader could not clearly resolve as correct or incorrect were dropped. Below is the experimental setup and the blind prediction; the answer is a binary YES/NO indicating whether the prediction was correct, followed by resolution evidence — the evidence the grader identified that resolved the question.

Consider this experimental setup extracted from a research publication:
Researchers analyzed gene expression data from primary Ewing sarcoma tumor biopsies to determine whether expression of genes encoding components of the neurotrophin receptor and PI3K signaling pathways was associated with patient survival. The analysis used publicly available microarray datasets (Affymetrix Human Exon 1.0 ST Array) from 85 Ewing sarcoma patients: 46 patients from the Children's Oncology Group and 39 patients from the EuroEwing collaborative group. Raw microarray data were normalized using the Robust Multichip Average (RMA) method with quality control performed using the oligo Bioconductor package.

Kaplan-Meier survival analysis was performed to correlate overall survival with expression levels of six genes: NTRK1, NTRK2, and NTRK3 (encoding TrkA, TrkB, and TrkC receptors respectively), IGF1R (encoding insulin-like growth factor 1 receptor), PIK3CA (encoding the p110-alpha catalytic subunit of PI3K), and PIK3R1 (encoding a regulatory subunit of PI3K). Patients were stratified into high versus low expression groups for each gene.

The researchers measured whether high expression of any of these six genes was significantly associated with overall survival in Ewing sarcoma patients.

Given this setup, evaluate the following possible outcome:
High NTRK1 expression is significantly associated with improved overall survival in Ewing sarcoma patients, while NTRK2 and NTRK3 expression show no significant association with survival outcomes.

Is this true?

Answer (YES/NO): NO